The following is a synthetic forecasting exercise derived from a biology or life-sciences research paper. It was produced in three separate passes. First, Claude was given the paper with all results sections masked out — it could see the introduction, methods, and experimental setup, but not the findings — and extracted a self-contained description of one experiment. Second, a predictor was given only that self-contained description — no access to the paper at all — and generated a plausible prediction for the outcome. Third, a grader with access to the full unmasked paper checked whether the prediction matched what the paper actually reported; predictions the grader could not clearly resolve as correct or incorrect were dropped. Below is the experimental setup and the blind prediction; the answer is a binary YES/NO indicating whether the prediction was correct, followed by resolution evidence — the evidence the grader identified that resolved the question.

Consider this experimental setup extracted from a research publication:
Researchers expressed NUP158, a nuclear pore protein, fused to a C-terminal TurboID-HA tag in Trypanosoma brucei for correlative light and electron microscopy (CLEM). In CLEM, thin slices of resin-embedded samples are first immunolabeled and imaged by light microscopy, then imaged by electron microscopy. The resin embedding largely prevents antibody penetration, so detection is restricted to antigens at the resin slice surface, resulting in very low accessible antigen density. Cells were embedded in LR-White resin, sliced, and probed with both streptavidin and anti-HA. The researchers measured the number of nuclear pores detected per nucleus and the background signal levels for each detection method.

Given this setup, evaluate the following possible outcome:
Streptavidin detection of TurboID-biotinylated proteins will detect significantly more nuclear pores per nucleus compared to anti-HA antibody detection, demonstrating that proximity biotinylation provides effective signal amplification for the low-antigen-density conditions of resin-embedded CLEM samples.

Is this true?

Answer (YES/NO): YES